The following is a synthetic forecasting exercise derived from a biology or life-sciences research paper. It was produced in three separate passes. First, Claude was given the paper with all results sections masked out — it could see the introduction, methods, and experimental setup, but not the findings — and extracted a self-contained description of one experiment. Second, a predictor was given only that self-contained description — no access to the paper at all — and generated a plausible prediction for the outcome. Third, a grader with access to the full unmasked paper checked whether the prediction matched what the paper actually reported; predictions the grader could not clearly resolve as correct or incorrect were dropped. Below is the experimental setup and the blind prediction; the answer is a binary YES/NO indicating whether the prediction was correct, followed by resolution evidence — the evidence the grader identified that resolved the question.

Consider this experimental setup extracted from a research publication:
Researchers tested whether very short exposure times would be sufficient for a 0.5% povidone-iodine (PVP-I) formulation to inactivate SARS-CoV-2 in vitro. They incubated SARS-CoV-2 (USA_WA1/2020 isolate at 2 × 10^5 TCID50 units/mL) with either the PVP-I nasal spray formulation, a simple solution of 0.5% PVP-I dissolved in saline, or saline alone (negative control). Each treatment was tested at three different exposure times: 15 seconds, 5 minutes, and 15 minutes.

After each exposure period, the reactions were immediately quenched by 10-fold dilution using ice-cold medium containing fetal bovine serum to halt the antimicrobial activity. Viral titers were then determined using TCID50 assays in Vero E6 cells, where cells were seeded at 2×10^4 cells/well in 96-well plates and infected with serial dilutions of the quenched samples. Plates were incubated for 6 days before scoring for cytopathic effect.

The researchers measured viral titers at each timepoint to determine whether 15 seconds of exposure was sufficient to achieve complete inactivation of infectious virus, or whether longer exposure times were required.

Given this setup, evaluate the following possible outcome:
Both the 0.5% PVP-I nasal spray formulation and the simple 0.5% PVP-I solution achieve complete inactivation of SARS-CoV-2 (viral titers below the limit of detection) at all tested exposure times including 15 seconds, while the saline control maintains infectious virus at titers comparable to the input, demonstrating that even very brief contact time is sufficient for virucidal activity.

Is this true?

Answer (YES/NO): NO